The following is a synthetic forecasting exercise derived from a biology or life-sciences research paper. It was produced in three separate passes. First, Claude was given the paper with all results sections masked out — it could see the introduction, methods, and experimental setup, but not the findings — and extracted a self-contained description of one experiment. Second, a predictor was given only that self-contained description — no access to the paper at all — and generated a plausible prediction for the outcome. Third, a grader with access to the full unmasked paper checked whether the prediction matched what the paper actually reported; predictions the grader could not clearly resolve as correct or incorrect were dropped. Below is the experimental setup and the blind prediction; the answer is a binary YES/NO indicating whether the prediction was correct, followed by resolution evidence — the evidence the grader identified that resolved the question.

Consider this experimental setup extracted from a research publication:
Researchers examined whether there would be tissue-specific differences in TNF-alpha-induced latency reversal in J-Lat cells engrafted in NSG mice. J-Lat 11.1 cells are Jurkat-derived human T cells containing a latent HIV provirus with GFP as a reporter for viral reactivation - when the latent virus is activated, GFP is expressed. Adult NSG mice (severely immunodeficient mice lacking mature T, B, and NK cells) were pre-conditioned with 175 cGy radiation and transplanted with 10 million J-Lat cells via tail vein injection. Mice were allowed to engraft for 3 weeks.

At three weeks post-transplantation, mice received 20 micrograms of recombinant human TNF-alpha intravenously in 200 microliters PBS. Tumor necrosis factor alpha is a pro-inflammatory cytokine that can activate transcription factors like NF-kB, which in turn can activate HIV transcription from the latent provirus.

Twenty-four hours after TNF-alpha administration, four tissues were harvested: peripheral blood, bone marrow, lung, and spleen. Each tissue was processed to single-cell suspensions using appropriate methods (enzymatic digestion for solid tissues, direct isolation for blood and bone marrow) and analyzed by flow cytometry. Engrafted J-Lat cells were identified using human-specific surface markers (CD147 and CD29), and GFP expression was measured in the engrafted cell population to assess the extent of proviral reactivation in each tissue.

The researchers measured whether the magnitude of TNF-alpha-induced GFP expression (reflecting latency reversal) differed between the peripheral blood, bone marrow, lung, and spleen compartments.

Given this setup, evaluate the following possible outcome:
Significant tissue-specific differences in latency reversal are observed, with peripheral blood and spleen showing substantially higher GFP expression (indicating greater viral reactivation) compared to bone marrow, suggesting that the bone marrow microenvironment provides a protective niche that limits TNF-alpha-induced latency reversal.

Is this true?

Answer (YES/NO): YES